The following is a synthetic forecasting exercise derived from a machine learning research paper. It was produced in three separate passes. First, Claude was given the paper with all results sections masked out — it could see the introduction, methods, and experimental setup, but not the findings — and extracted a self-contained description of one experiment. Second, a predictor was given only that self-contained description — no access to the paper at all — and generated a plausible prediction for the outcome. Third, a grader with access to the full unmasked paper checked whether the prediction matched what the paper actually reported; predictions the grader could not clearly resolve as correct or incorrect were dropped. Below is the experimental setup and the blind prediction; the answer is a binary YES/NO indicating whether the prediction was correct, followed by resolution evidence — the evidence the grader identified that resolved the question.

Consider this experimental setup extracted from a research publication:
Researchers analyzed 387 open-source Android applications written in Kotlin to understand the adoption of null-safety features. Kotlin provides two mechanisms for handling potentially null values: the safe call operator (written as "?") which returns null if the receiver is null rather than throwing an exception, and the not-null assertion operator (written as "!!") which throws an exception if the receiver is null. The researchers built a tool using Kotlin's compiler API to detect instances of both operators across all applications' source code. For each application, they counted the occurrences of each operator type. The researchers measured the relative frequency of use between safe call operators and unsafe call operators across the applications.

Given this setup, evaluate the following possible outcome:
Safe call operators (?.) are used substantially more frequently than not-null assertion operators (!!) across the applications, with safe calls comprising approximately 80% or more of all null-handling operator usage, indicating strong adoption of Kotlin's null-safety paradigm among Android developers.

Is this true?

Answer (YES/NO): NO